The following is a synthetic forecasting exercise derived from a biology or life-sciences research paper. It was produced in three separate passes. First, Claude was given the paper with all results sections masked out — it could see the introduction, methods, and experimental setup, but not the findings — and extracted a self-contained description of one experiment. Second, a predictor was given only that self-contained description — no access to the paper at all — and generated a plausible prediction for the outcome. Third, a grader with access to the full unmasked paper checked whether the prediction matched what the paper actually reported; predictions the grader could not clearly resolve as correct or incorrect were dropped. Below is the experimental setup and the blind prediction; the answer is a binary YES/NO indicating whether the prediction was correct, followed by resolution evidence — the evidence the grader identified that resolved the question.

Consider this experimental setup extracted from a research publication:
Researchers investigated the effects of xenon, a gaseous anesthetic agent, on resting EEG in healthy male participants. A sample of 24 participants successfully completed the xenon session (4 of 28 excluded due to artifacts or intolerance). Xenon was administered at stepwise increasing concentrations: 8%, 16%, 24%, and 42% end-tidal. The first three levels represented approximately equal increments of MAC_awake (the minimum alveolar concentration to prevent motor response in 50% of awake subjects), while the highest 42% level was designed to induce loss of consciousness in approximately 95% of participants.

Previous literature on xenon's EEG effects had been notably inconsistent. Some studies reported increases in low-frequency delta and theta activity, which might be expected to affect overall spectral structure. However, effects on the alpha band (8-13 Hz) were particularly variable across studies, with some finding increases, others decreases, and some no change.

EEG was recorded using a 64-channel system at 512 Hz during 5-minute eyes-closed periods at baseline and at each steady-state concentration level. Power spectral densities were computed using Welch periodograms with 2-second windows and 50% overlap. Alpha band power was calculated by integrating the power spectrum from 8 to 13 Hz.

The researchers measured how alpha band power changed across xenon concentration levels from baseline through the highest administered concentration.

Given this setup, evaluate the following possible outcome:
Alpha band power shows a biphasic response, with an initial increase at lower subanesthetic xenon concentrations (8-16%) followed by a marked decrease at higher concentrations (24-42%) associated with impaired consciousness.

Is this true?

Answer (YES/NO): NO